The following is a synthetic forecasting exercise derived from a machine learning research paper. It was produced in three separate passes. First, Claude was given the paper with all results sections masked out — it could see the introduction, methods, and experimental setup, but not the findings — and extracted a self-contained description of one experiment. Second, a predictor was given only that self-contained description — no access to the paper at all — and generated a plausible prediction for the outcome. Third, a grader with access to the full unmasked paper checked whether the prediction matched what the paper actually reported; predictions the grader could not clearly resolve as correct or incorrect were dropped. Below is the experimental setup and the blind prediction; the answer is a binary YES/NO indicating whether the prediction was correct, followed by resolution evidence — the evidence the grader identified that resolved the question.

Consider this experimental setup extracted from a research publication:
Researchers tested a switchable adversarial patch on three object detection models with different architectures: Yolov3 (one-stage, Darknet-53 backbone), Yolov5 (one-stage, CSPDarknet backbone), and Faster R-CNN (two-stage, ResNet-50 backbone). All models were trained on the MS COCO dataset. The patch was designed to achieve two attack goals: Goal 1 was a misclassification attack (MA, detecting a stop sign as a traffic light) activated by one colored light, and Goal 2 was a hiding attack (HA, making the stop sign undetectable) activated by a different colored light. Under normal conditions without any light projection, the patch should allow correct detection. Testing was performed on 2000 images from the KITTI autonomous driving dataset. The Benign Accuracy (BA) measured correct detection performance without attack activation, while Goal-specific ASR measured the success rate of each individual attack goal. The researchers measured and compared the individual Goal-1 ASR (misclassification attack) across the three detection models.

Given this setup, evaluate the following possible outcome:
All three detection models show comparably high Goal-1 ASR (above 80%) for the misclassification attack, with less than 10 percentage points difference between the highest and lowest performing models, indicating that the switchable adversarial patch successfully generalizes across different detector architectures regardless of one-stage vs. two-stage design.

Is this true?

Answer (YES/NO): NO